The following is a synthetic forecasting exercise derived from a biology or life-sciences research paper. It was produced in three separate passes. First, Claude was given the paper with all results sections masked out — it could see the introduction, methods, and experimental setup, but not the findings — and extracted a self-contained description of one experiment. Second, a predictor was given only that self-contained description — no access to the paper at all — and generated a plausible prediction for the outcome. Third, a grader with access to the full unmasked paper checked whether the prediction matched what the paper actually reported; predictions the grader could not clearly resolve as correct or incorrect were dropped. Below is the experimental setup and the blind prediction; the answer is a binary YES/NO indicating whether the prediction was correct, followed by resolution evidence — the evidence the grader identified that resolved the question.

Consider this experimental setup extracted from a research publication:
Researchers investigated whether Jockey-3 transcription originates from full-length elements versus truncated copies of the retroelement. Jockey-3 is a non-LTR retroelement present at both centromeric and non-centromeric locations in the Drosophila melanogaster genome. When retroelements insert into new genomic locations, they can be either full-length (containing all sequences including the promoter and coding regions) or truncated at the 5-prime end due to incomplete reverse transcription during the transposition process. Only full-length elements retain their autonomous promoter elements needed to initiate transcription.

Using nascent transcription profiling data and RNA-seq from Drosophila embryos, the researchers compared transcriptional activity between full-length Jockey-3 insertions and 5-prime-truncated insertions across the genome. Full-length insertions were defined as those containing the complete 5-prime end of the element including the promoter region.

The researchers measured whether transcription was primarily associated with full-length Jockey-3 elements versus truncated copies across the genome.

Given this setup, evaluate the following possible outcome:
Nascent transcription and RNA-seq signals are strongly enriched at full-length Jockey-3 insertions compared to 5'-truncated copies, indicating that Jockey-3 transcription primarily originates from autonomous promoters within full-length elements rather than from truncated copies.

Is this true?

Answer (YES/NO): NO